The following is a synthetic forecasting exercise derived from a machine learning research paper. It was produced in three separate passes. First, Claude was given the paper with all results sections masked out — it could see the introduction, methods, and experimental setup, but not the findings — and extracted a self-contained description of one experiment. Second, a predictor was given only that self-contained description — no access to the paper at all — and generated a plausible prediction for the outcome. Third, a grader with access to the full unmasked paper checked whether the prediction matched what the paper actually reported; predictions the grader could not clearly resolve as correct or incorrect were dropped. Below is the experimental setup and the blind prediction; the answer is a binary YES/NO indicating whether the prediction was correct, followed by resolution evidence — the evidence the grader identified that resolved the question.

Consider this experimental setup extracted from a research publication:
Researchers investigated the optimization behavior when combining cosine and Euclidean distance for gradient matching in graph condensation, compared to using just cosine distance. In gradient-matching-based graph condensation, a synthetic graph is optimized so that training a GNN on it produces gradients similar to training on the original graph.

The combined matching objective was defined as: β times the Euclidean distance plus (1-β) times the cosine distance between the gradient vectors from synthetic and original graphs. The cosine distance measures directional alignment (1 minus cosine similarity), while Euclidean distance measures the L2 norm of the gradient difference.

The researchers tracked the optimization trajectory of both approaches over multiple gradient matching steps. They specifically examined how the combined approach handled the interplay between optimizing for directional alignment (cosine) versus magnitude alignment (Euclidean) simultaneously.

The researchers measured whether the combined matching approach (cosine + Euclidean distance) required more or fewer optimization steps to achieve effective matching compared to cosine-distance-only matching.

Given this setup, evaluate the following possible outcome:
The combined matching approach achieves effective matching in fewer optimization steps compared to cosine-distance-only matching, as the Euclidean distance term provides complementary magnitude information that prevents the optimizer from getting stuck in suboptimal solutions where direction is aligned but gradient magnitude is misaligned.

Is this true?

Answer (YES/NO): NO